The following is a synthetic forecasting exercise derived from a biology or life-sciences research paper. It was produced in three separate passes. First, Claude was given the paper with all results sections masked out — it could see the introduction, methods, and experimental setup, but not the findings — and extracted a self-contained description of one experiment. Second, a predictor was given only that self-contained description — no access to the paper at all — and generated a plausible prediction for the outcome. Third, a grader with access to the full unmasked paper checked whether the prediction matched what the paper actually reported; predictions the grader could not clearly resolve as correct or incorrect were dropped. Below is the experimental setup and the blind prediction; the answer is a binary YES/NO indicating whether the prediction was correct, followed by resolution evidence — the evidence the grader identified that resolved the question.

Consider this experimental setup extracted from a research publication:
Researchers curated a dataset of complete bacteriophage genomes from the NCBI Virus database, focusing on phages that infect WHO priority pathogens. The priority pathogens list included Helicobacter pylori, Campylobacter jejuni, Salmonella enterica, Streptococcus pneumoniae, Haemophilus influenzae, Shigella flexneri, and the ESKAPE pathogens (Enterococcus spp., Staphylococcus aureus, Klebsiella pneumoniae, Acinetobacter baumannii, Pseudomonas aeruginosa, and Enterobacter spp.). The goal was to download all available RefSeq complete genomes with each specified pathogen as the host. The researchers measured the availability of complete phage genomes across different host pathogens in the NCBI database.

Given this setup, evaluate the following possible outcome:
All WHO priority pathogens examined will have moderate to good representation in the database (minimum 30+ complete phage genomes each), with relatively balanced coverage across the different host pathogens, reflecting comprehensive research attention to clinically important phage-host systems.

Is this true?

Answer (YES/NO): NO